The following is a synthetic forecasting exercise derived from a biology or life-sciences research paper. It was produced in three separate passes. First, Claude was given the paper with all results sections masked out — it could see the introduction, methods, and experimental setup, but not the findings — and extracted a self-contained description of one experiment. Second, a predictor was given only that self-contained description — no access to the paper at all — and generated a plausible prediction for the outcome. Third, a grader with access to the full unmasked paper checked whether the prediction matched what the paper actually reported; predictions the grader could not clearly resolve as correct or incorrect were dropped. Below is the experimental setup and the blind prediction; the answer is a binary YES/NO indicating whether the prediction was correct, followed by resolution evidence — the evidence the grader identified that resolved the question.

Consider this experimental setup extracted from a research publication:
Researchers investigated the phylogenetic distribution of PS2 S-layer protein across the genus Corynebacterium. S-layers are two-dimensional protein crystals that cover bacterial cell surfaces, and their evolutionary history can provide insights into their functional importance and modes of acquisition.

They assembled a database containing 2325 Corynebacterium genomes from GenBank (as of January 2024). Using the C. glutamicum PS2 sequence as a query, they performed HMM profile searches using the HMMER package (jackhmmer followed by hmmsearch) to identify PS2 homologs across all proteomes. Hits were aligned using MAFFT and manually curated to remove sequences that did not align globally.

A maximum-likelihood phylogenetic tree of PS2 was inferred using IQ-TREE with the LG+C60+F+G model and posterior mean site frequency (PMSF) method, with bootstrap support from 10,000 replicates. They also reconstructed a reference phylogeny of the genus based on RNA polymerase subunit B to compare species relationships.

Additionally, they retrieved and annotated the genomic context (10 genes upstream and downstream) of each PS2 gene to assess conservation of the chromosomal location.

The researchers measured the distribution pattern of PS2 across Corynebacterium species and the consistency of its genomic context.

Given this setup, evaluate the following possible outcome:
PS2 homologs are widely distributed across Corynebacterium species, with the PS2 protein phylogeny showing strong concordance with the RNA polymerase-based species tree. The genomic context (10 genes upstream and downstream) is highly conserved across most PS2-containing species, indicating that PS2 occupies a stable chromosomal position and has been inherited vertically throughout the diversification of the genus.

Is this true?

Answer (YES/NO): NO